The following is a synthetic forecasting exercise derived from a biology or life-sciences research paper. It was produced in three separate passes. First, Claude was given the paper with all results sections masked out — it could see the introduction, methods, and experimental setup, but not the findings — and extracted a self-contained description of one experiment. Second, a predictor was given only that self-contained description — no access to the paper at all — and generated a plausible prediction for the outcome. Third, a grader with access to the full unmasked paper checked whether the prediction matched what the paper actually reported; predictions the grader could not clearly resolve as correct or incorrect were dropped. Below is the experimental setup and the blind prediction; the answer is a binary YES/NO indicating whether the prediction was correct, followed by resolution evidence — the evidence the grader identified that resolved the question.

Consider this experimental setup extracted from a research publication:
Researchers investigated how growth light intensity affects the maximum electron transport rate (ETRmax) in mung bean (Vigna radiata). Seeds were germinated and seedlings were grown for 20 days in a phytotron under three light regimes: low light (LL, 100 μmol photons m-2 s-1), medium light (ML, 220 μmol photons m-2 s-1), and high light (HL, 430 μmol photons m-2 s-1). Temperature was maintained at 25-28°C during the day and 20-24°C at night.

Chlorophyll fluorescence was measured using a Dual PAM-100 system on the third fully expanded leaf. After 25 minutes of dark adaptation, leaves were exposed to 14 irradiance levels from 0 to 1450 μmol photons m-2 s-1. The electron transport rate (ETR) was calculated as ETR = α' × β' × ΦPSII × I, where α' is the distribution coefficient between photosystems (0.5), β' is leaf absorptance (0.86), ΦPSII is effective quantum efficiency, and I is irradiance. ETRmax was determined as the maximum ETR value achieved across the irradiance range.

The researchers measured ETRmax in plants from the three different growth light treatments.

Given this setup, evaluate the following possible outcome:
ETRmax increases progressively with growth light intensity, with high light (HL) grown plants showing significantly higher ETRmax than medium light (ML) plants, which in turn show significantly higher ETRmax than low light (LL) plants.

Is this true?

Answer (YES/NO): YES